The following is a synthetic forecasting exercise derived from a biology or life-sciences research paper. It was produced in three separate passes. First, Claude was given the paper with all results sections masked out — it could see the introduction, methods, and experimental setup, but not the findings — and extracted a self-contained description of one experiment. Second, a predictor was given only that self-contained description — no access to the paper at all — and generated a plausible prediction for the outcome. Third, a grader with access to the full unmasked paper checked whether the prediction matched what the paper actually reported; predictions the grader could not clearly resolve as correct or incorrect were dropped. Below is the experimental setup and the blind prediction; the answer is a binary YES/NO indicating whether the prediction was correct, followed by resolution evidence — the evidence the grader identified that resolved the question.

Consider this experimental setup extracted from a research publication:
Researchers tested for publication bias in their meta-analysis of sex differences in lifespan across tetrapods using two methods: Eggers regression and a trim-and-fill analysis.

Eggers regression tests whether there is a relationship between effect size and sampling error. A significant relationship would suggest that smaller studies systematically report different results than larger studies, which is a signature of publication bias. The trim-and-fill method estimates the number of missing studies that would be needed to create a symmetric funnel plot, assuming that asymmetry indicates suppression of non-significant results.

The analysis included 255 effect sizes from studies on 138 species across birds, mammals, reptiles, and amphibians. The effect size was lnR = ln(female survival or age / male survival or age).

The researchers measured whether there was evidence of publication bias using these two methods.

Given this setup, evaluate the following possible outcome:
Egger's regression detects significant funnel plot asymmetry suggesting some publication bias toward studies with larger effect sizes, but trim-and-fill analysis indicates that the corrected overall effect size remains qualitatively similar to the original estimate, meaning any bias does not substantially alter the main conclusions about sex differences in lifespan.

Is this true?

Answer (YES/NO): NO